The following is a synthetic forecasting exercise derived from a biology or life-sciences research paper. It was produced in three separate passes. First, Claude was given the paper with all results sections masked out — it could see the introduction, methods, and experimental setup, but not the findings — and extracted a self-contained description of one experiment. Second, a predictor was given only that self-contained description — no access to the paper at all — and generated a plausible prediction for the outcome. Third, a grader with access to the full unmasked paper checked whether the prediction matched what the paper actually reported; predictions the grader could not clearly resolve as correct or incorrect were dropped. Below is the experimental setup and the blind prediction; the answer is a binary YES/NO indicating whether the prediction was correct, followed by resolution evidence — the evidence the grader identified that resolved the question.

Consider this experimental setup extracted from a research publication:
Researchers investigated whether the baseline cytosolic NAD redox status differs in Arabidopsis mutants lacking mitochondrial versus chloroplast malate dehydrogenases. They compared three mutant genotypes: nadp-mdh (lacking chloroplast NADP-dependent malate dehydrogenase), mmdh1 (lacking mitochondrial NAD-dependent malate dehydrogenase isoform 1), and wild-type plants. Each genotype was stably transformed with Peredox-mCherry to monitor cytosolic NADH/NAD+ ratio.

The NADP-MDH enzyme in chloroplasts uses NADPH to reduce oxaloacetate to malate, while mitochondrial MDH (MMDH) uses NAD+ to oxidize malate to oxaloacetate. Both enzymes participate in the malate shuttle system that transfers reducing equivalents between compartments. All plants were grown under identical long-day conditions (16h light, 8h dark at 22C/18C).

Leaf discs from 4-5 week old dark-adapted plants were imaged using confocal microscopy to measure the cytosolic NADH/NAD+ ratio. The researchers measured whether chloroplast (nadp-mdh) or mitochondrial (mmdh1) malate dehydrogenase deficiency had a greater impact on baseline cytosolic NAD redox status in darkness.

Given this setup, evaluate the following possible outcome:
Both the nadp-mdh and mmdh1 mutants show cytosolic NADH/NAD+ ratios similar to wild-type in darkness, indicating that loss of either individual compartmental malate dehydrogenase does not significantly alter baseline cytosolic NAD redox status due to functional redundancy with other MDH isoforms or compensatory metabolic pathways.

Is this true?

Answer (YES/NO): NO